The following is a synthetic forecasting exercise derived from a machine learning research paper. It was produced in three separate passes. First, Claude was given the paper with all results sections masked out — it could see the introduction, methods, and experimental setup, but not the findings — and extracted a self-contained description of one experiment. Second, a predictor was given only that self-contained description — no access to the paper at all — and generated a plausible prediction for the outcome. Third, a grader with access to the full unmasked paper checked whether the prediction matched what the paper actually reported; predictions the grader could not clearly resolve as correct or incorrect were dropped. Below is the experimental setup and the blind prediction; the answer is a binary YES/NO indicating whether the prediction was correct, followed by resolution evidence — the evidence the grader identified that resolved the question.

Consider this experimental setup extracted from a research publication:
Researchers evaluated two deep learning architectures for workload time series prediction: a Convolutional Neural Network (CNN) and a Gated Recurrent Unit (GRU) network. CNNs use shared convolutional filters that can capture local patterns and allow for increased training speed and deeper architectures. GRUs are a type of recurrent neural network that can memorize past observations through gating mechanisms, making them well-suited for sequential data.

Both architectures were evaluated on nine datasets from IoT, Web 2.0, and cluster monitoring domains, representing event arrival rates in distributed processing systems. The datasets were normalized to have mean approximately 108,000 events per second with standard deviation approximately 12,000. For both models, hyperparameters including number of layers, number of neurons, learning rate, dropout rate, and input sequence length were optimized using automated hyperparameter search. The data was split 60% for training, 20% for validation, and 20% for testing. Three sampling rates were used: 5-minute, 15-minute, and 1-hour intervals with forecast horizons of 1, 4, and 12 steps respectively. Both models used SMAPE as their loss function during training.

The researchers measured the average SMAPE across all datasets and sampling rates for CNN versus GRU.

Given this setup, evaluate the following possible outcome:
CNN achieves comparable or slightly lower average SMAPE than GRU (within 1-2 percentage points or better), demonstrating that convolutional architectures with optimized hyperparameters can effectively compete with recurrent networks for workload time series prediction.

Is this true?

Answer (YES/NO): YES